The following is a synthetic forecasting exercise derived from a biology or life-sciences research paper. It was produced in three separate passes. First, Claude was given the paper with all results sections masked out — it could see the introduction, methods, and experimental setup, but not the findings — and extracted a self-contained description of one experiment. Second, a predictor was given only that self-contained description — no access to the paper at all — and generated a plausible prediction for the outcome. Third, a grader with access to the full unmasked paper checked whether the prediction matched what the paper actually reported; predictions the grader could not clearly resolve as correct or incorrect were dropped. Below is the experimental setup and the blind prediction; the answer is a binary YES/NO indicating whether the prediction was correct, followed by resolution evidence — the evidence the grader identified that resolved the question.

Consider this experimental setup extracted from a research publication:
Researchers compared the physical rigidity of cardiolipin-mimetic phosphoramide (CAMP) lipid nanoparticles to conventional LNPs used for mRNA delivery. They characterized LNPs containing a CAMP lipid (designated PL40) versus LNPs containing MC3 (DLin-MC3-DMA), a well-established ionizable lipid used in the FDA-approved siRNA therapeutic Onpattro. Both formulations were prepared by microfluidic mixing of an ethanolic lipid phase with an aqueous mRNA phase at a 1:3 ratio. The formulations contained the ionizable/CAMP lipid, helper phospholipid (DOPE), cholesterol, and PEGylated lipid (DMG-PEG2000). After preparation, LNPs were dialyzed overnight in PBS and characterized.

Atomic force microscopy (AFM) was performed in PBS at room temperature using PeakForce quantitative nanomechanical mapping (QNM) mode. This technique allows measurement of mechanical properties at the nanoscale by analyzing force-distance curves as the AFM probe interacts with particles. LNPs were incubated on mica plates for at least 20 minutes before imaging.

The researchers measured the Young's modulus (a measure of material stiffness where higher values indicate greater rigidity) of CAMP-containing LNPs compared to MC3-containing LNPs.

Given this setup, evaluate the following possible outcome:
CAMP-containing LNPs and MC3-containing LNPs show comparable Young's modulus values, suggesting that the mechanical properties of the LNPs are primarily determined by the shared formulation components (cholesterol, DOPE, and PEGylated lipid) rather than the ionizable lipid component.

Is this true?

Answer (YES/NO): NO